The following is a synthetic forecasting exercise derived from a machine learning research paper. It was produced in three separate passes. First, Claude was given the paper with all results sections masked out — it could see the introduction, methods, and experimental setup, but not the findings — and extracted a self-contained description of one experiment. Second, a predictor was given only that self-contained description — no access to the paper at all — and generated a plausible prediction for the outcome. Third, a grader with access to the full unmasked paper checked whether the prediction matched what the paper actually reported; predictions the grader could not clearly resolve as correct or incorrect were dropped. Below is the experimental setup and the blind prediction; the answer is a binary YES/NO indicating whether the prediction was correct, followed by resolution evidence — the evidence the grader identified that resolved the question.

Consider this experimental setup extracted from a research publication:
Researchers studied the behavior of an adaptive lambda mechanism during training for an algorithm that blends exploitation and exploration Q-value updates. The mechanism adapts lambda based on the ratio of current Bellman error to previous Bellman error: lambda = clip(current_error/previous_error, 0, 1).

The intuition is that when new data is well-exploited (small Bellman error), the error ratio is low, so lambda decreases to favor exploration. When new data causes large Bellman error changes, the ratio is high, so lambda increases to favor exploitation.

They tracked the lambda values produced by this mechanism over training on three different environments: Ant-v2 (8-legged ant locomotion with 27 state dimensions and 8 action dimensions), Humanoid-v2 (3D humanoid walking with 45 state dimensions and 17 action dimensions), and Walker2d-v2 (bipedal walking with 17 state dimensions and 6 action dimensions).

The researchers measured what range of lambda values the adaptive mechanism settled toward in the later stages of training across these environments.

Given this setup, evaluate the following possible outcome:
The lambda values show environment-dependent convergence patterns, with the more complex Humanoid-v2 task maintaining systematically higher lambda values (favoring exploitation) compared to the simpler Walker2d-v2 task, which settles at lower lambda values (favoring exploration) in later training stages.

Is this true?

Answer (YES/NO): NO